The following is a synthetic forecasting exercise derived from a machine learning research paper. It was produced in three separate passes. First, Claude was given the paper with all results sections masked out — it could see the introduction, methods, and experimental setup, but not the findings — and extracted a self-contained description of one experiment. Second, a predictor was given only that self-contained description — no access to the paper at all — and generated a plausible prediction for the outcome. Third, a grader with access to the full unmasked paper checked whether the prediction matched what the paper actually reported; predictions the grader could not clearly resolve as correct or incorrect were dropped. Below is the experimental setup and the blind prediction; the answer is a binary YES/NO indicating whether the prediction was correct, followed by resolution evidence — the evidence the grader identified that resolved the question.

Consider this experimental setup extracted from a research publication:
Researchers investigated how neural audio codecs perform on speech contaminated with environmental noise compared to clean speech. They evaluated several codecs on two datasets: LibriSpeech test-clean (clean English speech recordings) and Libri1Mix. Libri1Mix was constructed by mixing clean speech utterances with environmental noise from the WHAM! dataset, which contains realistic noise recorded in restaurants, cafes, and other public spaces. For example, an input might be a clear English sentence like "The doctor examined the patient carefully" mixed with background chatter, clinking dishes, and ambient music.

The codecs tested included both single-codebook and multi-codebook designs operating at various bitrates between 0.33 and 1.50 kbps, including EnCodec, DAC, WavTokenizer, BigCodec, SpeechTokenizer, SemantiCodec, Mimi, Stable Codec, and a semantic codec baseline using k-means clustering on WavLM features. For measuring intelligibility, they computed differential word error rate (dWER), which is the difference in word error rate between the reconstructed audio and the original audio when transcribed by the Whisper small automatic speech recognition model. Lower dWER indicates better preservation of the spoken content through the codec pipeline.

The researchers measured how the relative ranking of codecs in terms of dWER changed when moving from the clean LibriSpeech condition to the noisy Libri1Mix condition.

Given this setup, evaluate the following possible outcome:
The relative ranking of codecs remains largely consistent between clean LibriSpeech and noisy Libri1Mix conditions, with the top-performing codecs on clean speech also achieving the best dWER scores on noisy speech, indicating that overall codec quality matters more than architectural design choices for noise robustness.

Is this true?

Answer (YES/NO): NO